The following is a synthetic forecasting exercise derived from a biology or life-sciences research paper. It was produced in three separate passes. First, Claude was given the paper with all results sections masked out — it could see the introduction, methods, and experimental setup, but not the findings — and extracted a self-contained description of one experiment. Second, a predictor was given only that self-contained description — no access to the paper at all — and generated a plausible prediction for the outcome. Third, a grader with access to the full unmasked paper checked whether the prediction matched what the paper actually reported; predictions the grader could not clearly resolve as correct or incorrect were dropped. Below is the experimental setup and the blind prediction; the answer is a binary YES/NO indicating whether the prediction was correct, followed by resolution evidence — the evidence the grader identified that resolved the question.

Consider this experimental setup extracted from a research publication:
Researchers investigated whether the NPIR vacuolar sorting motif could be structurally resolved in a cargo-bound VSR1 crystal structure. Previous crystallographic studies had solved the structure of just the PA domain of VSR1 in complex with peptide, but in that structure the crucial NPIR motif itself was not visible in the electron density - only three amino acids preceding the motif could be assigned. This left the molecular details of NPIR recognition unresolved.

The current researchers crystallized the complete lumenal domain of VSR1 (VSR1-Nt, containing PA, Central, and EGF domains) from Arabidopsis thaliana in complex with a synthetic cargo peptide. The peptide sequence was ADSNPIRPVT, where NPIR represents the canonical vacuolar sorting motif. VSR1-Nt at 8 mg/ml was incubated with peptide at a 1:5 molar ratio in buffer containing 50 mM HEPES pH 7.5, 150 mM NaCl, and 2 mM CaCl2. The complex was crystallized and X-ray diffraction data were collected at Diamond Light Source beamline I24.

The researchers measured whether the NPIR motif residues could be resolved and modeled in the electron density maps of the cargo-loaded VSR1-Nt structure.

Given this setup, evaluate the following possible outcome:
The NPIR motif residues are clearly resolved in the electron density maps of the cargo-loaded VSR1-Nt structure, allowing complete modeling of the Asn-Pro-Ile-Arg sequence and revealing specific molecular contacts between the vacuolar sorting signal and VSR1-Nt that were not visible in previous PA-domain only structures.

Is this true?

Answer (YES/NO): NO